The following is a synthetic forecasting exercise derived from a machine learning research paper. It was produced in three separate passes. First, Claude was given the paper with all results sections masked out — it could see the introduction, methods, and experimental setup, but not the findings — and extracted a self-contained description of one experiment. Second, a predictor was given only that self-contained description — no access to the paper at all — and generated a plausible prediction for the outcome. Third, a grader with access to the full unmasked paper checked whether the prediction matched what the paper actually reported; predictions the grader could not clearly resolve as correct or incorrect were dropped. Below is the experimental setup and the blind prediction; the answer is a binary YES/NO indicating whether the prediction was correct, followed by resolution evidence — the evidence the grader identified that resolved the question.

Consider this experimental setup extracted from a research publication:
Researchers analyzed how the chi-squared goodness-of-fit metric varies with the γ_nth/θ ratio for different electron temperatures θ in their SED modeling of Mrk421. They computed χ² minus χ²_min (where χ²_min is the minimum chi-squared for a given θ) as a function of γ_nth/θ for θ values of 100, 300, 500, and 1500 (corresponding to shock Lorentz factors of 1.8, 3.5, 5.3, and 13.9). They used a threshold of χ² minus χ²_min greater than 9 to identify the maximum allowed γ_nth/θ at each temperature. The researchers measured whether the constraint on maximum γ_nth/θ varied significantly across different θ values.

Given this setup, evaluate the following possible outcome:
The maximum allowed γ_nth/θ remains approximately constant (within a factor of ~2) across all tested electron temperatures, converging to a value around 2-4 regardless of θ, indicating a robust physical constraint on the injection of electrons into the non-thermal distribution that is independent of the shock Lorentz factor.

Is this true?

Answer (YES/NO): NO